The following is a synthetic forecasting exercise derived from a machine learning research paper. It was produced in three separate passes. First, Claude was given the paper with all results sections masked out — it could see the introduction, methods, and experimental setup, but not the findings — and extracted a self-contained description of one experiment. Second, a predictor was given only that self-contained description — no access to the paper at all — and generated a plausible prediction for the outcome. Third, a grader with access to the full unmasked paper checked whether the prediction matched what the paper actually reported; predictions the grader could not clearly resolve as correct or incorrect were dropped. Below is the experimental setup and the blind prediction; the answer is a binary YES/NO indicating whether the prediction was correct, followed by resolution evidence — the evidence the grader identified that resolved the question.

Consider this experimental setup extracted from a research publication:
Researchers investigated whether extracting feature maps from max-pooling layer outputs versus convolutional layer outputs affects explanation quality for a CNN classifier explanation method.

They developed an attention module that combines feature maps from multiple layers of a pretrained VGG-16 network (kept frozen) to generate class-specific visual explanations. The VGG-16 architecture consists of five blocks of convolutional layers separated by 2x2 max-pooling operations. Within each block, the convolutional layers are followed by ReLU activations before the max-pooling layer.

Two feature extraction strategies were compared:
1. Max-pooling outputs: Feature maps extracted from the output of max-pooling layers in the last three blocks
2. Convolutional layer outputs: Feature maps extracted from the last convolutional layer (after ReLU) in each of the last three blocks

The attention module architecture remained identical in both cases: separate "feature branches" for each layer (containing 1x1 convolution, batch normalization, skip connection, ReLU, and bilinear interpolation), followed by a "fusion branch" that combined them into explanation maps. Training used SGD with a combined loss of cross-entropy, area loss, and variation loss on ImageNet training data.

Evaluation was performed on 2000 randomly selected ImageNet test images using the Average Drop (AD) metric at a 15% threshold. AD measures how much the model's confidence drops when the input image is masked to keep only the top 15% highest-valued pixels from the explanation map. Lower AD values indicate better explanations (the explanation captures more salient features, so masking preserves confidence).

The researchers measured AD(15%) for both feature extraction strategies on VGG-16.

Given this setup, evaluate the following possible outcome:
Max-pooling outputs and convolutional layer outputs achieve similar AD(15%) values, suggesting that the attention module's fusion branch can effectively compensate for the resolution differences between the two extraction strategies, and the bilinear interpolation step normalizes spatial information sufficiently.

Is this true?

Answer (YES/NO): NO